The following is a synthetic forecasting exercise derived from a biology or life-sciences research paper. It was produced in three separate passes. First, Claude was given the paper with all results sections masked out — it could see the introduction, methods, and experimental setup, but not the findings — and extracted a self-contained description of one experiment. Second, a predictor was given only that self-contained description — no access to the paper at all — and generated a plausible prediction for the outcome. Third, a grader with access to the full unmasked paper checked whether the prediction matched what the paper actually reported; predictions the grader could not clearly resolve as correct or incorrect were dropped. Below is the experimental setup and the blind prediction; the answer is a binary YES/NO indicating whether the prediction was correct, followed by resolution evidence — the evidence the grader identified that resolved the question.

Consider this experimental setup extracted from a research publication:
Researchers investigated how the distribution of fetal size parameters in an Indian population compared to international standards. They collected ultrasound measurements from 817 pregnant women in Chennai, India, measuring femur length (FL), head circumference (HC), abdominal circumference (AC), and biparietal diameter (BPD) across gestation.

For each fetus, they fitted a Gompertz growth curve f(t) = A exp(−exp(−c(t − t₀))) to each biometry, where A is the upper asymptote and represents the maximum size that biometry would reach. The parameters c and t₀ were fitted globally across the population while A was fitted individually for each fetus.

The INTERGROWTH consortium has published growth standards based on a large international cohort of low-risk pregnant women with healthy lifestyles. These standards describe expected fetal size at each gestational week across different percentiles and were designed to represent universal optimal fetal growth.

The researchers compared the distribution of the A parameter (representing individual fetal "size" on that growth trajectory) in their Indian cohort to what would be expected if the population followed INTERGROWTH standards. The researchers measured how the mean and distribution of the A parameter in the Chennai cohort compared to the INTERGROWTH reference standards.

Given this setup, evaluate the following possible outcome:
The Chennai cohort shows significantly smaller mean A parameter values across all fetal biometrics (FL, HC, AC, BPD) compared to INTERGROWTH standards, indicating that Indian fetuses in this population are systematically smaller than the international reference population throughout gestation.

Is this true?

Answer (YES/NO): NO